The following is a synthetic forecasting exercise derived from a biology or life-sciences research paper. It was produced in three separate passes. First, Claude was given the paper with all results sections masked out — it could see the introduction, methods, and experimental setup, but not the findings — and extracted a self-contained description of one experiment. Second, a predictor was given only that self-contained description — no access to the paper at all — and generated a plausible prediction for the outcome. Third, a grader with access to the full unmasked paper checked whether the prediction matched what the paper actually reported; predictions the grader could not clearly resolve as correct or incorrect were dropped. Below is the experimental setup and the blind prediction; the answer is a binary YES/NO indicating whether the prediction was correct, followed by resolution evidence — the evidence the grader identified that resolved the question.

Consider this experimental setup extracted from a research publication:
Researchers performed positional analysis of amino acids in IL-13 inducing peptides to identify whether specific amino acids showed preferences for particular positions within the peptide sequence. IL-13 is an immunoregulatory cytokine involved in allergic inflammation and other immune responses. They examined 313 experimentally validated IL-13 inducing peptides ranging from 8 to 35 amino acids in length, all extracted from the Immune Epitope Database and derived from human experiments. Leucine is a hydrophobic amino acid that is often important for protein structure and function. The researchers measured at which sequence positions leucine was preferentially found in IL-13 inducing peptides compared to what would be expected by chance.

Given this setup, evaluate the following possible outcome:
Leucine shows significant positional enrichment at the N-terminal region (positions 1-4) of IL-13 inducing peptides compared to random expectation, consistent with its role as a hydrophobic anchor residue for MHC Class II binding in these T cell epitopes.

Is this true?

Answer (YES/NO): NO